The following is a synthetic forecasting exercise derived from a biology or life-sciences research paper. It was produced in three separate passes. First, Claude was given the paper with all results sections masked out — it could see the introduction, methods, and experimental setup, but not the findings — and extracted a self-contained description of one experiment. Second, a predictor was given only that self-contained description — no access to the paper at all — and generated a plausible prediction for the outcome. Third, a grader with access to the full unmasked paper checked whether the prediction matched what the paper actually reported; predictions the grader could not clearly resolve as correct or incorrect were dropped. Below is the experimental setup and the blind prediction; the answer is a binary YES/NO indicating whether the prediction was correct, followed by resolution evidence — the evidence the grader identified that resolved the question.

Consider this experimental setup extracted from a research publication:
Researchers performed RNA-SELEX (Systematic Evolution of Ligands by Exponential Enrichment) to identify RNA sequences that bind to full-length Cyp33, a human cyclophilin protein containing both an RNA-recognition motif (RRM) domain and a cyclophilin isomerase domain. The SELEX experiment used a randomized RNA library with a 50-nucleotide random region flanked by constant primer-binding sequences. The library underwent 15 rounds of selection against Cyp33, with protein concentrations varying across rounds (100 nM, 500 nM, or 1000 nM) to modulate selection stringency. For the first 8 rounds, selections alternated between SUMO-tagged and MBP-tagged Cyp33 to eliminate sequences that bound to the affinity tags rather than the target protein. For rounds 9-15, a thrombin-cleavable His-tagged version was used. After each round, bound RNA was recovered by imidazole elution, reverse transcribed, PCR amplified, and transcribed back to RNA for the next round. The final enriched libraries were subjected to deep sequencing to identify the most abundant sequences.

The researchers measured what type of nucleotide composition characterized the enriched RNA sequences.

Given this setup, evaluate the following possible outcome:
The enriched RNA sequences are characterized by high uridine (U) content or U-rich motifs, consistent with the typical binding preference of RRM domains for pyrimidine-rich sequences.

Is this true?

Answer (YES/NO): NO